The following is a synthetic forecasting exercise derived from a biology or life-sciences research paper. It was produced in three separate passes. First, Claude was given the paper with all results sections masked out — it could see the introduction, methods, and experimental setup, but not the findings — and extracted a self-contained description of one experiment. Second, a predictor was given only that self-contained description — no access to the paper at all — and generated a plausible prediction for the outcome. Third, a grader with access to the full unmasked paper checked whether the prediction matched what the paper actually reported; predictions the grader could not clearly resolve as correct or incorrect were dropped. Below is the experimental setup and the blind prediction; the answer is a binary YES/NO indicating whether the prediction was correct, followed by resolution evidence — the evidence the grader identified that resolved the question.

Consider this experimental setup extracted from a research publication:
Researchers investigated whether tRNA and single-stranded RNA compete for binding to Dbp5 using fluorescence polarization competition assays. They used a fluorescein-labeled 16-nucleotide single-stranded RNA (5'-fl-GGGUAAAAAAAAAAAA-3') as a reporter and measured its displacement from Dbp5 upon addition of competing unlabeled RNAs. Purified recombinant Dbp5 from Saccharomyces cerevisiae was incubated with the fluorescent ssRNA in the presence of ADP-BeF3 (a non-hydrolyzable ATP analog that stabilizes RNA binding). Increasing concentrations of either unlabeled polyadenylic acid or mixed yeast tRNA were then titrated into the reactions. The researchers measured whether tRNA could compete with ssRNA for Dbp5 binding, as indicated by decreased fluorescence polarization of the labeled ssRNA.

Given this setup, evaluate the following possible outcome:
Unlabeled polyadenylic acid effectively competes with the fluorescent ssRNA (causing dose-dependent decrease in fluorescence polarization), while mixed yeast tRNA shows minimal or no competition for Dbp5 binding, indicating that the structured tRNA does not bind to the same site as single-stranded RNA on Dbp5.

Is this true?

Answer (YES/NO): NO